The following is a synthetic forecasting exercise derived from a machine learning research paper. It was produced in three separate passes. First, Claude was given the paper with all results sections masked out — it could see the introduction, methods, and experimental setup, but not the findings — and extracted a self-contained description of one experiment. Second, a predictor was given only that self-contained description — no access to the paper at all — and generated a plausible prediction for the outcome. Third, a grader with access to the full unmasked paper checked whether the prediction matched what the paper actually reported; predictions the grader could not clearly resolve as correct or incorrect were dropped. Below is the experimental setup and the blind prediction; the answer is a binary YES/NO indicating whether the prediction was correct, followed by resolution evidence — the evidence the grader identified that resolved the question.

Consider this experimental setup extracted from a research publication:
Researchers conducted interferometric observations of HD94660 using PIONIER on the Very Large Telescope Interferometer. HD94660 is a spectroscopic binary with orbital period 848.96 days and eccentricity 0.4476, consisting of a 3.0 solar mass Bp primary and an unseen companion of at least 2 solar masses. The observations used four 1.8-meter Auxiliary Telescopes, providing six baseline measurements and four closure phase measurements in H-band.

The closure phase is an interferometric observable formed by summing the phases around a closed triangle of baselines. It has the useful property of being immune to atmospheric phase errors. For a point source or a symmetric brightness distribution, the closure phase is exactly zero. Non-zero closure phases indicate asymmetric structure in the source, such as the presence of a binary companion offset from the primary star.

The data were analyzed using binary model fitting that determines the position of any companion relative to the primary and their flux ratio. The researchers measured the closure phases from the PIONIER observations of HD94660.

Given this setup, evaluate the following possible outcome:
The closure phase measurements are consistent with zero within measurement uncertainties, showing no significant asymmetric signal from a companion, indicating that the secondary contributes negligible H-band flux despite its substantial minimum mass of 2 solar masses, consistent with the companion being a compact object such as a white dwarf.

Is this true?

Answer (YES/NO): NO